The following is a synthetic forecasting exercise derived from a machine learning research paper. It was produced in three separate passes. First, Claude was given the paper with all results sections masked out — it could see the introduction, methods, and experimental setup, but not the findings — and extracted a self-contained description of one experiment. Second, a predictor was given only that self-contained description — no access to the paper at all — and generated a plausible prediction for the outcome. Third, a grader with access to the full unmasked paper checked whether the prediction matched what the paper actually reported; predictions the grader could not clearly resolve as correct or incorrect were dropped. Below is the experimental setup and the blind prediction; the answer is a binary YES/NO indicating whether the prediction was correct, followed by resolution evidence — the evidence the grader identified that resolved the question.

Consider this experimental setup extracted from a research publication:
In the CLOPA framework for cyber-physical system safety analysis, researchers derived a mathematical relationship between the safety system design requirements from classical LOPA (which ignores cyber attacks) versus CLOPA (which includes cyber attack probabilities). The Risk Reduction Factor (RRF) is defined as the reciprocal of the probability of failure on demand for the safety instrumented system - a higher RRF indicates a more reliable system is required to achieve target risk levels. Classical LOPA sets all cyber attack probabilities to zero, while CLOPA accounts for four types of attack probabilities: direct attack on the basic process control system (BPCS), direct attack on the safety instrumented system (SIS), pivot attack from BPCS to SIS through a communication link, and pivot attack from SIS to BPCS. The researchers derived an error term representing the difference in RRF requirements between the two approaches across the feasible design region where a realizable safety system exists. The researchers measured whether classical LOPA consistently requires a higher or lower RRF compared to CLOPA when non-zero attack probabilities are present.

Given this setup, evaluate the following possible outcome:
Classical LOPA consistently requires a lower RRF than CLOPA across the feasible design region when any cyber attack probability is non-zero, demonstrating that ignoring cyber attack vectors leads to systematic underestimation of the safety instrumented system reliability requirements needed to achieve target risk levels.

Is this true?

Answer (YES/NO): YES